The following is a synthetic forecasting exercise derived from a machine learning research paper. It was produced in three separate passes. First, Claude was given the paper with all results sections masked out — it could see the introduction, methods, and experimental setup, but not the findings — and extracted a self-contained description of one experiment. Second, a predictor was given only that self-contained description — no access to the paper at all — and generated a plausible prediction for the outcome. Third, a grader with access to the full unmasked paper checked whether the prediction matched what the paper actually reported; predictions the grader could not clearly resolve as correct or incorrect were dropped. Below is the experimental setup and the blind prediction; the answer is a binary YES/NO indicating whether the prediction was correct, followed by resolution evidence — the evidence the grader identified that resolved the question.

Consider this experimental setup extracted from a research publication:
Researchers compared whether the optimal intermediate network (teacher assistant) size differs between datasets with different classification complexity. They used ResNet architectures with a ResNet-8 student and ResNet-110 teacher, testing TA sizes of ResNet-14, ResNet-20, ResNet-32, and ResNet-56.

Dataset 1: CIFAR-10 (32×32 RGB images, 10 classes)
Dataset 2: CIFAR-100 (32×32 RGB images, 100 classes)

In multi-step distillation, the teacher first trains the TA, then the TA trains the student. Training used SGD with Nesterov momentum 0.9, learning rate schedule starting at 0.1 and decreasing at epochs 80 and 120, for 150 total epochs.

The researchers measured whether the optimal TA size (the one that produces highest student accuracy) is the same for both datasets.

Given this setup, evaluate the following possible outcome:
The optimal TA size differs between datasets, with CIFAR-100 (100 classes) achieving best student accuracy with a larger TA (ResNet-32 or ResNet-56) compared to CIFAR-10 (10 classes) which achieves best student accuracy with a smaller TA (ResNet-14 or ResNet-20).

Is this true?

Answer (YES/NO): NO